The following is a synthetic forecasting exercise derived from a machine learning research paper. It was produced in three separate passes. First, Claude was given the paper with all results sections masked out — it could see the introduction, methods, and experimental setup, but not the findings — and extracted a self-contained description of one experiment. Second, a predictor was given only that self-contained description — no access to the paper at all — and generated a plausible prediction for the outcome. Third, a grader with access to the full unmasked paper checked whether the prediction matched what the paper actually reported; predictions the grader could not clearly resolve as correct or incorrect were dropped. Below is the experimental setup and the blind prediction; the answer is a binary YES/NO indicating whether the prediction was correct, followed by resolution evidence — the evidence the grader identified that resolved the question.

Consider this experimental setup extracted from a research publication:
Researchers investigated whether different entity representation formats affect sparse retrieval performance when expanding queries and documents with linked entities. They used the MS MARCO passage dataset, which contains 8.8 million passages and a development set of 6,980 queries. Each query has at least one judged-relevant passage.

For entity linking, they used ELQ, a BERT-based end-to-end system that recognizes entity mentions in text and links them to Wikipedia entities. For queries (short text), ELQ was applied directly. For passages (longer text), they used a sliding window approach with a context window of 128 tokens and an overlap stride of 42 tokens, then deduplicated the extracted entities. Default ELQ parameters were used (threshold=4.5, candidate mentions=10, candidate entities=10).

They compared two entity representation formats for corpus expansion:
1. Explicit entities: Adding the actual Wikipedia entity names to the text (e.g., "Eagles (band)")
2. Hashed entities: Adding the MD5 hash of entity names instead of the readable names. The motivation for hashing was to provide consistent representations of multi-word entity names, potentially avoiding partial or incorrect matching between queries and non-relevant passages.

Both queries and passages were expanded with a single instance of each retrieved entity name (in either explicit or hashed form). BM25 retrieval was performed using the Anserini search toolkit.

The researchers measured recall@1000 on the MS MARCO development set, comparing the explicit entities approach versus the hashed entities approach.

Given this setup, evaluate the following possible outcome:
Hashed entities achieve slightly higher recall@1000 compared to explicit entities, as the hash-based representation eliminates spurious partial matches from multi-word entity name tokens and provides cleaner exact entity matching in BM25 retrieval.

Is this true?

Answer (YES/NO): NO